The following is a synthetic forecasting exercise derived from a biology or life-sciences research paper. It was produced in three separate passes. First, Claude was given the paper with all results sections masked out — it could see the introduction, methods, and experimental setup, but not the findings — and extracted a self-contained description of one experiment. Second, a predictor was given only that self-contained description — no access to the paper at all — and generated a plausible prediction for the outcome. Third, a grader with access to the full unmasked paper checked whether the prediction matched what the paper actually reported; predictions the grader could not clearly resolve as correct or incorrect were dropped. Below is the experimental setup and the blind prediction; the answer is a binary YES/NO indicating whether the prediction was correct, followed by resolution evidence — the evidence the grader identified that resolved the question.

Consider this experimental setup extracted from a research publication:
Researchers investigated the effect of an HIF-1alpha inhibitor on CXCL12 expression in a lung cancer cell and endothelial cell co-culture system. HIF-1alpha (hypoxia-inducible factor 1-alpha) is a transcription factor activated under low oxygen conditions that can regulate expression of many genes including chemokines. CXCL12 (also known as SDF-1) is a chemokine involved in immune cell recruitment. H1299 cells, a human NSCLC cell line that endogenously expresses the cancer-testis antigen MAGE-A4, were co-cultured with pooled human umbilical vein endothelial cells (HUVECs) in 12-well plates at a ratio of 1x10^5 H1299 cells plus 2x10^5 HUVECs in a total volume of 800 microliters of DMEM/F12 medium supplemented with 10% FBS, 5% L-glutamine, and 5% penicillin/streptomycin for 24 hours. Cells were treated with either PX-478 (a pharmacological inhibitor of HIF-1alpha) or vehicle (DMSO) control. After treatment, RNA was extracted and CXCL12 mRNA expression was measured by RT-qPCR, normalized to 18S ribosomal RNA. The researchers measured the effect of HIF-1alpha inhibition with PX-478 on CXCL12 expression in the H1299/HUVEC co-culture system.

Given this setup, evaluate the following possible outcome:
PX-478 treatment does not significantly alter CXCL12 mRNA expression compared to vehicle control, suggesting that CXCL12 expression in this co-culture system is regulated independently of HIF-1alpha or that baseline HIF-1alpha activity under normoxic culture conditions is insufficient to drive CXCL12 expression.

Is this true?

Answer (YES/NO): NO